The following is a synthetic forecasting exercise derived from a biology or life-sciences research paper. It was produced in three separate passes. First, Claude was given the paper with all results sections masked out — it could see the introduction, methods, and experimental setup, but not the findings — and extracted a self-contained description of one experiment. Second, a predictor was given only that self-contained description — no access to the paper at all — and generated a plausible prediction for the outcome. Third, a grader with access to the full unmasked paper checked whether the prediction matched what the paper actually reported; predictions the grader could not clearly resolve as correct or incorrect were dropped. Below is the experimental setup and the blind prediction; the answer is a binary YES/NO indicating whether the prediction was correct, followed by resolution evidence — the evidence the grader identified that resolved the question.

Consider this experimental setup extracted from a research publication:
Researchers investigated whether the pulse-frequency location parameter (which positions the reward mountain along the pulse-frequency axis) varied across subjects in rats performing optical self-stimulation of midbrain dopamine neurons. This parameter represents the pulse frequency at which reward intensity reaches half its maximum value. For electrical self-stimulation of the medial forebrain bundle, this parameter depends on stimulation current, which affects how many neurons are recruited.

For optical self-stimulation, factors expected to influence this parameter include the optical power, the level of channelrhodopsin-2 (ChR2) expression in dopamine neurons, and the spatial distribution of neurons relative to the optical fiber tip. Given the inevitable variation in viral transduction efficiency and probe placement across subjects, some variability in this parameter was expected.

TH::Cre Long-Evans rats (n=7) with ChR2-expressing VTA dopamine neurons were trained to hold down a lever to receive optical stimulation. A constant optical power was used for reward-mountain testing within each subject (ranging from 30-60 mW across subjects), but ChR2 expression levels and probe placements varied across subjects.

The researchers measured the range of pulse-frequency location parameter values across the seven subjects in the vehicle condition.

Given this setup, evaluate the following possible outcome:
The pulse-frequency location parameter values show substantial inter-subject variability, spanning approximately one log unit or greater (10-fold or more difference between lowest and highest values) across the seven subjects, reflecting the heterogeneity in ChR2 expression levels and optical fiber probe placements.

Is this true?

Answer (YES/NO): NO